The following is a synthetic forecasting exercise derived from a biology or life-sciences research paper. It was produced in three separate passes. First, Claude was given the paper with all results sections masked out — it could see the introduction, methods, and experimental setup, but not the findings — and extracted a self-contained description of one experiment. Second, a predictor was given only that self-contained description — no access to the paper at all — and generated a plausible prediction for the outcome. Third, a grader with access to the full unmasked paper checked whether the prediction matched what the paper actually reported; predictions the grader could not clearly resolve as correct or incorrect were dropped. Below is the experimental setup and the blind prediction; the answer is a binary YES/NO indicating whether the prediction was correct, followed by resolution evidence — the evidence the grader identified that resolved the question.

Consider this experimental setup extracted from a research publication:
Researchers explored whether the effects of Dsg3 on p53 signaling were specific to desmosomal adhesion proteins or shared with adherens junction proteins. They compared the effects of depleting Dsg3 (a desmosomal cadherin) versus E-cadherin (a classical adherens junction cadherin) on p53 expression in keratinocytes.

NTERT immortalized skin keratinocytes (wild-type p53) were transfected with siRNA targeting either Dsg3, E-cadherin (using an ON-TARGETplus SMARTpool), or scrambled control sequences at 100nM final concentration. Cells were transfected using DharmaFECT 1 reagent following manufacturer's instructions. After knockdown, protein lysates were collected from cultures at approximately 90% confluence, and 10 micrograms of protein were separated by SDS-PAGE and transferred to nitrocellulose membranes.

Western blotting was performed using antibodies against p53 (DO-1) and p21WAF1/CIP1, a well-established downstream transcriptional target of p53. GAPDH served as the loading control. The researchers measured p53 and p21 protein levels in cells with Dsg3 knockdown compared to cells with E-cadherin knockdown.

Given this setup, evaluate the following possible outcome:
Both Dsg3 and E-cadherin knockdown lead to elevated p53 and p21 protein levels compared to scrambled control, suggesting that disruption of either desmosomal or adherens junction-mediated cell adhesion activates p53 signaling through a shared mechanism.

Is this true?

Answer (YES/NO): NO